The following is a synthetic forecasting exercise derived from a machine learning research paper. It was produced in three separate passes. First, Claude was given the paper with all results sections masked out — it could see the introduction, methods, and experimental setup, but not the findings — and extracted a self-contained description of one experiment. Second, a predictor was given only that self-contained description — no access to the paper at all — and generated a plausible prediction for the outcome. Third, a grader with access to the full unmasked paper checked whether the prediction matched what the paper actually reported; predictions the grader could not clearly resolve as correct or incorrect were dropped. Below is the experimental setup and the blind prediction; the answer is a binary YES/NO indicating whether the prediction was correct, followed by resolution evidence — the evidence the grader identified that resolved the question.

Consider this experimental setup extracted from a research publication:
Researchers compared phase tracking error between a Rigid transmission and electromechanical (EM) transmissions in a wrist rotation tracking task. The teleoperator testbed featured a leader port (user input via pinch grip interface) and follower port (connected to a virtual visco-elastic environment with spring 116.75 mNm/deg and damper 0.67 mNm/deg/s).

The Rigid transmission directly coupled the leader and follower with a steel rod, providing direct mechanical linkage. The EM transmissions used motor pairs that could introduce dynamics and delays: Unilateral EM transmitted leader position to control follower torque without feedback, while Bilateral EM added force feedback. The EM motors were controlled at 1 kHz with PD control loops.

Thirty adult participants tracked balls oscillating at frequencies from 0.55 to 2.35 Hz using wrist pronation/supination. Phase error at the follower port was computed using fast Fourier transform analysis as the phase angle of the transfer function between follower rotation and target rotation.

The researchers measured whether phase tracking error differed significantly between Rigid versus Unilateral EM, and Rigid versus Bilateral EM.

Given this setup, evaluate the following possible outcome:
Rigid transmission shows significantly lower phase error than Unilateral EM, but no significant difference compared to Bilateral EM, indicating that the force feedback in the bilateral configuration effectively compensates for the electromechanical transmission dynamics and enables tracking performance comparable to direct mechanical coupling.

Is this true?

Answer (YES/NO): NO